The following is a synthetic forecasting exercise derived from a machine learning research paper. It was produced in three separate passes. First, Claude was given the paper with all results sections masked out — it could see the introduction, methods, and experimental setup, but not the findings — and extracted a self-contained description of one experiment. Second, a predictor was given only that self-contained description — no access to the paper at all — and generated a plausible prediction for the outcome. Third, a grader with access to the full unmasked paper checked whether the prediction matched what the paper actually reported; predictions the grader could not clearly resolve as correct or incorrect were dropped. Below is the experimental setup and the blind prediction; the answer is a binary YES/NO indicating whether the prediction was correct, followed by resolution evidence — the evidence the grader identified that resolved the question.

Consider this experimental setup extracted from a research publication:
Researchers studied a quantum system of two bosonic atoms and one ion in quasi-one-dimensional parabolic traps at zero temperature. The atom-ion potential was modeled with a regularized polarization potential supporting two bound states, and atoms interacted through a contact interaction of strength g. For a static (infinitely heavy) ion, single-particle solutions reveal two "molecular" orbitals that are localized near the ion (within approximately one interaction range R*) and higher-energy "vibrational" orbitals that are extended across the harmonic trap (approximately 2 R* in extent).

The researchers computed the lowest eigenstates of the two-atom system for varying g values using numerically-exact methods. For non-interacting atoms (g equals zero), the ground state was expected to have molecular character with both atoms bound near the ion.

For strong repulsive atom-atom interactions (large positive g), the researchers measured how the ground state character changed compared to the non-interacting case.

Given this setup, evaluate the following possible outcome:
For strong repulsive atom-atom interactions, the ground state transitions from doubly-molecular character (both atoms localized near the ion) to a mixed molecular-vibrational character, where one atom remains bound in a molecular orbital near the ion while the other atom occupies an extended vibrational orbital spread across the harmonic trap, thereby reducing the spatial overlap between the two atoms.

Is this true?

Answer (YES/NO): NO